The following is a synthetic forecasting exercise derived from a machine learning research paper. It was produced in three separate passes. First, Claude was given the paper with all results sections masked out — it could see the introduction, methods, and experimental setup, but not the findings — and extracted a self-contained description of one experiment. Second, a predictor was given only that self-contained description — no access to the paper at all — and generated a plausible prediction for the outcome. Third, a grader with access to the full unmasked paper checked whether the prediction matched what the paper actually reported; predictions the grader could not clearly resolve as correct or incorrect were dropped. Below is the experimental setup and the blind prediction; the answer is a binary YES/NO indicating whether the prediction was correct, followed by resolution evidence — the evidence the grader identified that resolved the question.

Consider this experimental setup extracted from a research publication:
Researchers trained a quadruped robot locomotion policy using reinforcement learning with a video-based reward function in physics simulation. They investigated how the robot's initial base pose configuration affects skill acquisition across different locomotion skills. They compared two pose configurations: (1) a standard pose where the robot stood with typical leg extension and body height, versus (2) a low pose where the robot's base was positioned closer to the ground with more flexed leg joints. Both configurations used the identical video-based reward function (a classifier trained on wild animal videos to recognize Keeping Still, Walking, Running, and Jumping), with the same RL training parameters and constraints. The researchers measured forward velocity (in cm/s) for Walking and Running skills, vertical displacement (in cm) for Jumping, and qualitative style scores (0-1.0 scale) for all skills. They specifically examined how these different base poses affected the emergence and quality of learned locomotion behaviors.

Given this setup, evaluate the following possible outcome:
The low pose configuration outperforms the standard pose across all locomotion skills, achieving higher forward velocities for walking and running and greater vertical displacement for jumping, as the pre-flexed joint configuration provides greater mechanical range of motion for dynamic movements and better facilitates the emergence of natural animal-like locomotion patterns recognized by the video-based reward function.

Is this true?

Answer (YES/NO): NO